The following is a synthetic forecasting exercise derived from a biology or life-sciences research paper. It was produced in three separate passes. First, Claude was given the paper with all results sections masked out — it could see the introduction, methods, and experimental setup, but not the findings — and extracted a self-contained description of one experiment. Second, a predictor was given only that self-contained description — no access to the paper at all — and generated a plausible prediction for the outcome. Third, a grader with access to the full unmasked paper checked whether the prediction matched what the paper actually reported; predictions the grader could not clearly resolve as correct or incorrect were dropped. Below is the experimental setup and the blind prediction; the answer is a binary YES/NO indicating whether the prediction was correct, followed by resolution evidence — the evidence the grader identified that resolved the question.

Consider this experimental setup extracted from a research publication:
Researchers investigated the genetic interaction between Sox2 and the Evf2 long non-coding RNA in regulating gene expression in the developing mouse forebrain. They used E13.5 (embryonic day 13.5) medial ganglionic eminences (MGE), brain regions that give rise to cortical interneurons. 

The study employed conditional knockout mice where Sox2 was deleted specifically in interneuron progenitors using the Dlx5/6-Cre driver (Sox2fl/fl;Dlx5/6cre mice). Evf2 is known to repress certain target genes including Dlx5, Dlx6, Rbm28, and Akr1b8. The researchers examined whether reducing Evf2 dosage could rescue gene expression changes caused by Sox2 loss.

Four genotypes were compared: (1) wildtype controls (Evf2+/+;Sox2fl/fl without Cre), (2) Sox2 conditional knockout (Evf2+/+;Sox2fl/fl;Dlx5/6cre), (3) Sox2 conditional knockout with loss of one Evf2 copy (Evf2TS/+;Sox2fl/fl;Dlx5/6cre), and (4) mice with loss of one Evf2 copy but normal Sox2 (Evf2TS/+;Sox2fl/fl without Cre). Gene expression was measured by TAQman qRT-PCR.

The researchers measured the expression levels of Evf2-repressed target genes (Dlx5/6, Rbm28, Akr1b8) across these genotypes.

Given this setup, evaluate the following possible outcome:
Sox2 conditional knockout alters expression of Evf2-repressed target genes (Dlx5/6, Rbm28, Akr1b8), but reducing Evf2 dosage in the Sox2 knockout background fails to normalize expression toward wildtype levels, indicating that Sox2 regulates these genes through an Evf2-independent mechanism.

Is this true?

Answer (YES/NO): NO